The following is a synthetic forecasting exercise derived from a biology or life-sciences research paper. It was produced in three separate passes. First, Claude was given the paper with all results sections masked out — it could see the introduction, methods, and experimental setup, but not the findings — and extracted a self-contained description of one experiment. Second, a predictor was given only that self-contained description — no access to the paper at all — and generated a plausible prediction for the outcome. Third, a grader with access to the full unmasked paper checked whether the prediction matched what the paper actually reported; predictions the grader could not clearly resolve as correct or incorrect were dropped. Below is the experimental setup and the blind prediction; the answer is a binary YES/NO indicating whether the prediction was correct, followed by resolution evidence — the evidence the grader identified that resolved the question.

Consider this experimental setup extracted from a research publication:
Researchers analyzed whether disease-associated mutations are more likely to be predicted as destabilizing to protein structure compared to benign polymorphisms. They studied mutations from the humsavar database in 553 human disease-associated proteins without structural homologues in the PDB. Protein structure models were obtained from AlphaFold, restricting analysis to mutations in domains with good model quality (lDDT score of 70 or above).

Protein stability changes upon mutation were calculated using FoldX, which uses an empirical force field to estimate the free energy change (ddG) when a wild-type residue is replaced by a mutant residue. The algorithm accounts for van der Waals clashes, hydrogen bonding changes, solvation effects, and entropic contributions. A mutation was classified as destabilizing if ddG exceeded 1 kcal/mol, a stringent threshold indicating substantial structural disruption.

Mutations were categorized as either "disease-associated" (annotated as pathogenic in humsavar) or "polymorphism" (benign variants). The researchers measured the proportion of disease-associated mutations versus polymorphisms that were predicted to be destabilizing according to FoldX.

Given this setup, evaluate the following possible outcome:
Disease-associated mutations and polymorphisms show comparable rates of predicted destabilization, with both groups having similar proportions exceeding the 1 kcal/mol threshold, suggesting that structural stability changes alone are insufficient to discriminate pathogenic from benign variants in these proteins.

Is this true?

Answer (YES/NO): NO